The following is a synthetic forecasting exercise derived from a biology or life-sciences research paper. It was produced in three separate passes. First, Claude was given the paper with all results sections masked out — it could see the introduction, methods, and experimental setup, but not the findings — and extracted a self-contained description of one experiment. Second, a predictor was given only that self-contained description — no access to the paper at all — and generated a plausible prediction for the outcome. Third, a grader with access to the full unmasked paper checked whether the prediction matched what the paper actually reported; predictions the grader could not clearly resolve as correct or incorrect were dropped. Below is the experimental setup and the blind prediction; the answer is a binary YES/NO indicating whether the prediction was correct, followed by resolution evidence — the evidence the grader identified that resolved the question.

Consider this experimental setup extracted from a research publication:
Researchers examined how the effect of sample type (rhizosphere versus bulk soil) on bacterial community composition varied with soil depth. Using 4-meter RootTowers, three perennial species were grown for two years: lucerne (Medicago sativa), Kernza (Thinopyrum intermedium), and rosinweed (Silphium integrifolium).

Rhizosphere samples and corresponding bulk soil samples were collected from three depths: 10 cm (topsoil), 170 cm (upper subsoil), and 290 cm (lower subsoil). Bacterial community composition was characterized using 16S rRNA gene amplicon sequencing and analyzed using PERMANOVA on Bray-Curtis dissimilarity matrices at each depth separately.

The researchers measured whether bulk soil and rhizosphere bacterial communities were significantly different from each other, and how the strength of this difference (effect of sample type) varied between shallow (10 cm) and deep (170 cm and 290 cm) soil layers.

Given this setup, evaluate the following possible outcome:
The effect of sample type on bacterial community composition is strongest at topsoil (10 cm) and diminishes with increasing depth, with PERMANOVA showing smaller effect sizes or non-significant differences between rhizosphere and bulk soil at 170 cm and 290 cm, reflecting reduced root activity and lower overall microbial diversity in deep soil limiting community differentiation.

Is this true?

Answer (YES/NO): NO